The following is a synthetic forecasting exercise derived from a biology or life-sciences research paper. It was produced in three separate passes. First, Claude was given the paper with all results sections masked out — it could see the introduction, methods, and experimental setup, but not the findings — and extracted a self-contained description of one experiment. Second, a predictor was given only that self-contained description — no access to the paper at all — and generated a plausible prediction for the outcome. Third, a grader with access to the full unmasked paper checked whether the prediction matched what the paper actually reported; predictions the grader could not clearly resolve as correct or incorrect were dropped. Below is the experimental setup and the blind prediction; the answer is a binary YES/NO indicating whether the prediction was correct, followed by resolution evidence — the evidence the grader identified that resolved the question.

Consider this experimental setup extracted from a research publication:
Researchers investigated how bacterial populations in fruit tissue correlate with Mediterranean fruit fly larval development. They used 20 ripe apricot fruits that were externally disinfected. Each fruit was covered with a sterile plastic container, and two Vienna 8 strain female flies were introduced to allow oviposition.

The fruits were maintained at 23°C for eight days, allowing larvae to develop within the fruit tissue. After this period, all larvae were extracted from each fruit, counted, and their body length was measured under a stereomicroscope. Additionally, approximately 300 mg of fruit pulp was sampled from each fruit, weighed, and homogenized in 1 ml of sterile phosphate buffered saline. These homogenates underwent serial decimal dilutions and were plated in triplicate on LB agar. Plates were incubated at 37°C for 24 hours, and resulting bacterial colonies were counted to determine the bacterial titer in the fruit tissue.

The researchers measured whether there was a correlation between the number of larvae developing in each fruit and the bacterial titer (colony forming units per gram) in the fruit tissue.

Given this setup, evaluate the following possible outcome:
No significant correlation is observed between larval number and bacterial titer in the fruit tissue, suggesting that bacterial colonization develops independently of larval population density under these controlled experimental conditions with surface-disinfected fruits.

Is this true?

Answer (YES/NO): NO